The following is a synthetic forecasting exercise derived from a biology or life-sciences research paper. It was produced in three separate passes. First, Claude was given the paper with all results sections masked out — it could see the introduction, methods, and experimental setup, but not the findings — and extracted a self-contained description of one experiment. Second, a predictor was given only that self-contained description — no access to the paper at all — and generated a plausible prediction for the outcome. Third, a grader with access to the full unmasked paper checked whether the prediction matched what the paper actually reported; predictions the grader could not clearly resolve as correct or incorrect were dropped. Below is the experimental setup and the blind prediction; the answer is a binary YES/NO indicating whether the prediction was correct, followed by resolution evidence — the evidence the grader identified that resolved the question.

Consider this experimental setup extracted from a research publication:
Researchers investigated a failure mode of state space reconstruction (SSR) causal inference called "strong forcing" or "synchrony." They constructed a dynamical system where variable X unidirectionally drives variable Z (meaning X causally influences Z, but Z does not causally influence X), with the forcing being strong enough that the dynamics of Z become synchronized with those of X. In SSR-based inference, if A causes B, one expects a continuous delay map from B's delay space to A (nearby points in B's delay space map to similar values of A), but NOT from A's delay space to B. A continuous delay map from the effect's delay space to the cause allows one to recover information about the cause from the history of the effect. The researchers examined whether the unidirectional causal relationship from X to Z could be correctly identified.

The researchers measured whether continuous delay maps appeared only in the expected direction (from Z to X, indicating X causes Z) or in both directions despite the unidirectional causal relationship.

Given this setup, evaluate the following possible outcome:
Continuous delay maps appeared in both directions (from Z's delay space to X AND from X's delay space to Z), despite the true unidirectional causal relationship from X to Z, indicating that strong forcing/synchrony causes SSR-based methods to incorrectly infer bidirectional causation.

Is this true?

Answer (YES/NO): YES